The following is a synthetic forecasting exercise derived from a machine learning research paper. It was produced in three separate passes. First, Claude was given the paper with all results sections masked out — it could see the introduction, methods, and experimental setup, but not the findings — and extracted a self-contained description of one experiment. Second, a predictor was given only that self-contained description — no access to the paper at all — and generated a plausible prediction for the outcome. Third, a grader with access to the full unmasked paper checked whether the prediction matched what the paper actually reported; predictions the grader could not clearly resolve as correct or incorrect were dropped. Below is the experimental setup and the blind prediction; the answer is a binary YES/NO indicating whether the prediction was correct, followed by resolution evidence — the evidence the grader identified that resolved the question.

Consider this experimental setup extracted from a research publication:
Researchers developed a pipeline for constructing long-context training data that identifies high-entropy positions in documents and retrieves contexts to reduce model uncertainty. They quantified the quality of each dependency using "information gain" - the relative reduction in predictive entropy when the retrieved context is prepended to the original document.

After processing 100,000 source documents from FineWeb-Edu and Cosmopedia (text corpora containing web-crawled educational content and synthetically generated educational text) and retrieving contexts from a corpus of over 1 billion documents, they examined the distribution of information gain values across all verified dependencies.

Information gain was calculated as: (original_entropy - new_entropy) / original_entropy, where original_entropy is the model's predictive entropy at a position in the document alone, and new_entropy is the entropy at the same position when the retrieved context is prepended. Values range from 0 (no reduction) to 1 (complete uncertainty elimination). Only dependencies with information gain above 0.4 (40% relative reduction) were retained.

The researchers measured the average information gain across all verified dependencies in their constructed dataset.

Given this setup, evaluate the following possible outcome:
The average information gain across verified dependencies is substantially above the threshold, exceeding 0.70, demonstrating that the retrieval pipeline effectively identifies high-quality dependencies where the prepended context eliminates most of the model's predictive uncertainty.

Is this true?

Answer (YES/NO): NO